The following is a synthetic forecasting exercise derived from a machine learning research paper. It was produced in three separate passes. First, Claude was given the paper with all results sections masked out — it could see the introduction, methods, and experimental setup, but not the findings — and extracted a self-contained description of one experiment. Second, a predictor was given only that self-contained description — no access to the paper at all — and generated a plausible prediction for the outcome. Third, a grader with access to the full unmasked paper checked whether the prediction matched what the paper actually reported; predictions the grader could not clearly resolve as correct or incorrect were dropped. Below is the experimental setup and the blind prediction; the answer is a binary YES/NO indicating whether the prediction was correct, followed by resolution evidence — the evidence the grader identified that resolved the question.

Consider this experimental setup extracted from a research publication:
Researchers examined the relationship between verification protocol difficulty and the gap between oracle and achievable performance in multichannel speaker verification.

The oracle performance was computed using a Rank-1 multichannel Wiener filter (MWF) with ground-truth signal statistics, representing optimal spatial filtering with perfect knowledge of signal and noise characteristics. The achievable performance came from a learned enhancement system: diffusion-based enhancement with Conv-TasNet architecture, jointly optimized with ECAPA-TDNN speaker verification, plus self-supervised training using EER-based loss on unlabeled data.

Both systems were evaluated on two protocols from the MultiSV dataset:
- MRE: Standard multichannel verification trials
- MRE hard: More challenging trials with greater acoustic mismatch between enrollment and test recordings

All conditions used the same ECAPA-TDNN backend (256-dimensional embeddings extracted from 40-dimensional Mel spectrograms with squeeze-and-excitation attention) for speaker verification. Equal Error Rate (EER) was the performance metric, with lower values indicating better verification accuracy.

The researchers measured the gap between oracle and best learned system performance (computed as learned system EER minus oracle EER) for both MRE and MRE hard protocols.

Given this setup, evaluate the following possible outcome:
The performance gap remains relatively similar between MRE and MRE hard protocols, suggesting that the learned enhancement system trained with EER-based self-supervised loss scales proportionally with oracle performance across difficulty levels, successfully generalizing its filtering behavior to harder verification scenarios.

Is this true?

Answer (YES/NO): NO